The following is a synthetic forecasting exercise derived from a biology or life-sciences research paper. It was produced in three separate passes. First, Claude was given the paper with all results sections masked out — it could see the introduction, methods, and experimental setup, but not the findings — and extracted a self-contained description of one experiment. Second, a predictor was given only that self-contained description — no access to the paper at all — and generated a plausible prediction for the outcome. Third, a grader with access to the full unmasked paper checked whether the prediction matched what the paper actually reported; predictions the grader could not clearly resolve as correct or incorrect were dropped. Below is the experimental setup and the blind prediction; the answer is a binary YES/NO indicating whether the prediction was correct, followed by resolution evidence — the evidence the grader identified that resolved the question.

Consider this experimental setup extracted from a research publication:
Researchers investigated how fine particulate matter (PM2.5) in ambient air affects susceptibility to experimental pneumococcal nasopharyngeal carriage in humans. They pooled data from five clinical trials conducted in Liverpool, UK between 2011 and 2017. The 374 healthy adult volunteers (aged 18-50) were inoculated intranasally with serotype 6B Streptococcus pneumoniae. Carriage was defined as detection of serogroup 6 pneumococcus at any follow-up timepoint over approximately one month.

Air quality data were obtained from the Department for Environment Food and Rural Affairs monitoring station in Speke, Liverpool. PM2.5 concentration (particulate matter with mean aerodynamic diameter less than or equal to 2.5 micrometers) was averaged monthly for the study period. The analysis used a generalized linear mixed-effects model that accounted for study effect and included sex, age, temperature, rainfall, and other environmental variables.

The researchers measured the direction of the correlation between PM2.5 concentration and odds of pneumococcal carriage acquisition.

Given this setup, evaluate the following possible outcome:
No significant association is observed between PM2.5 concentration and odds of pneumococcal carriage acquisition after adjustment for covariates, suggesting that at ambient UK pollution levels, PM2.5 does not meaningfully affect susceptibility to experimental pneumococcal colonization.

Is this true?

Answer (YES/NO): NO